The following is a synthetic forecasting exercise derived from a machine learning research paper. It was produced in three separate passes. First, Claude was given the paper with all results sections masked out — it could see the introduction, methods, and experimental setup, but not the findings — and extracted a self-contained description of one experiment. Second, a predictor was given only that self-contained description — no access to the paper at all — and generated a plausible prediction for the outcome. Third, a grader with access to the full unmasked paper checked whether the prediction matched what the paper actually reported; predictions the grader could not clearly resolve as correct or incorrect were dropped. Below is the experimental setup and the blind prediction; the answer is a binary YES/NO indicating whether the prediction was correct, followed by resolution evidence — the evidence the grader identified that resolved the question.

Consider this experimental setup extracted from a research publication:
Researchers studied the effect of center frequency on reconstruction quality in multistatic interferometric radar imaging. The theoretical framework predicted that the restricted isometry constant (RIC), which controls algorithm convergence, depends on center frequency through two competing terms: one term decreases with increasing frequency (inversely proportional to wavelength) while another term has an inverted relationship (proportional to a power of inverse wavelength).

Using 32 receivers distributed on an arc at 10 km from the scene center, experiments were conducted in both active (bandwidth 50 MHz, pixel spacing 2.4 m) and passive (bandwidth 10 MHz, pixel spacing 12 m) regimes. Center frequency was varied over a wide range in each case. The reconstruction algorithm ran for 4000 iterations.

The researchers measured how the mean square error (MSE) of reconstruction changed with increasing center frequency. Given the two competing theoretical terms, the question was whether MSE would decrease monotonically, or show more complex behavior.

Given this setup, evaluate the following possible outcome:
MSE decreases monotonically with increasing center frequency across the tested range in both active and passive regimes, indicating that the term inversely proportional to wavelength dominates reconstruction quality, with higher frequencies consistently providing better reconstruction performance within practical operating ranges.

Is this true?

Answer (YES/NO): YES